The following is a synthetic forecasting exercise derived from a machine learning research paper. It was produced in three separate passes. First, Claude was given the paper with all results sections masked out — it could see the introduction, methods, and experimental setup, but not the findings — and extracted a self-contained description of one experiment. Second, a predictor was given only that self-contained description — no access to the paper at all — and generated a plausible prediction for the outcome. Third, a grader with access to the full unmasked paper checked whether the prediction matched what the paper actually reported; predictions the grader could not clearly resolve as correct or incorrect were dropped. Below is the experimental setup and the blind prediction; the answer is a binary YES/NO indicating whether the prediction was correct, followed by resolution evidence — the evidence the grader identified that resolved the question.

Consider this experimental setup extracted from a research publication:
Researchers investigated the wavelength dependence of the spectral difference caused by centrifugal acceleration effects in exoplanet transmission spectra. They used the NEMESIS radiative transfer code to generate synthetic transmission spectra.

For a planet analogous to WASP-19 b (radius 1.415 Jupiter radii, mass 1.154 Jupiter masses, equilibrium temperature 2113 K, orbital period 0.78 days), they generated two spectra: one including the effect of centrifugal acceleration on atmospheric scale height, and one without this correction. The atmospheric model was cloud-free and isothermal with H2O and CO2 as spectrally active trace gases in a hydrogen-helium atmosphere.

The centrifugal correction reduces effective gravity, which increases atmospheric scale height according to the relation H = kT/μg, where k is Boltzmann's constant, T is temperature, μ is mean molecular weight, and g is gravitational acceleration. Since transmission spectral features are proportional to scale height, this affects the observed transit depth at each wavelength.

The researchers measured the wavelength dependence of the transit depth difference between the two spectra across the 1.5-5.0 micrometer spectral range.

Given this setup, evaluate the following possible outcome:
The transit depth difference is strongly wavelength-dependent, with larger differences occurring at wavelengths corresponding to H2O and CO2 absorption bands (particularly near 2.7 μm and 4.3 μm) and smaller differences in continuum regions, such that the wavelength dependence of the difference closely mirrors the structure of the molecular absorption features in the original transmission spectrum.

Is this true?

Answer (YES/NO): NO